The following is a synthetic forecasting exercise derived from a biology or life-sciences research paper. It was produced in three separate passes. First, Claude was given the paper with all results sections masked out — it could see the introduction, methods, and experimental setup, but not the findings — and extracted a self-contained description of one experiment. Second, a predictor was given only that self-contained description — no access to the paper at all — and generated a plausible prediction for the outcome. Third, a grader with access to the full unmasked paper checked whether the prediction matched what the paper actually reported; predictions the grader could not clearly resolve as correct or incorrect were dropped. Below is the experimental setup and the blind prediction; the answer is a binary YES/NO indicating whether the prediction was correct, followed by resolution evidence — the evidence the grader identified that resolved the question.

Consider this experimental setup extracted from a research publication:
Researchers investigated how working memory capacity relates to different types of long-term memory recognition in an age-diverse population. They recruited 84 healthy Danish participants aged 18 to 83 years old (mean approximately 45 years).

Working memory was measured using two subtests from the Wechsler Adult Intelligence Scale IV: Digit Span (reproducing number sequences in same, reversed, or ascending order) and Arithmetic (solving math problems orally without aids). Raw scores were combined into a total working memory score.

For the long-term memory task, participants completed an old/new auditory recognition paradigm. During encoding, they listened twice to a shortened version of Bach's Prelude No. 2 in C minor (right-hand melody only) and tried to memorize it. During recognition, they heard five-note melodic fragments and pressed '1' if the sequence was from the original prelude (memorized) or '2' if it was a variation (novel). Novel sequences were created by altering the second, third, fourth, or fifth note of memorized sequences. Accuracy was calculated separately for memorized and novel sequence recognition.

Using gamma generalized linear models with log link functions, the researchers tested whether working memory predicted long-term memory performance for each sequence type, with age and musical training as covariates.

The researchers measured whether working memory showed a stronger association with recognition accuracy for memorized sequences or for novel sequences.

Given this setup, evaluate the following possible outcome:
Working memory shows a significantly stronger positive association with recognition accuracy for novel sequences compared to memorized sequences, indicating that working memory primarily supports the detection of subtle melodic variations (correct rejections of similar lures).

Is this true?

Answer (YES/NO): YES